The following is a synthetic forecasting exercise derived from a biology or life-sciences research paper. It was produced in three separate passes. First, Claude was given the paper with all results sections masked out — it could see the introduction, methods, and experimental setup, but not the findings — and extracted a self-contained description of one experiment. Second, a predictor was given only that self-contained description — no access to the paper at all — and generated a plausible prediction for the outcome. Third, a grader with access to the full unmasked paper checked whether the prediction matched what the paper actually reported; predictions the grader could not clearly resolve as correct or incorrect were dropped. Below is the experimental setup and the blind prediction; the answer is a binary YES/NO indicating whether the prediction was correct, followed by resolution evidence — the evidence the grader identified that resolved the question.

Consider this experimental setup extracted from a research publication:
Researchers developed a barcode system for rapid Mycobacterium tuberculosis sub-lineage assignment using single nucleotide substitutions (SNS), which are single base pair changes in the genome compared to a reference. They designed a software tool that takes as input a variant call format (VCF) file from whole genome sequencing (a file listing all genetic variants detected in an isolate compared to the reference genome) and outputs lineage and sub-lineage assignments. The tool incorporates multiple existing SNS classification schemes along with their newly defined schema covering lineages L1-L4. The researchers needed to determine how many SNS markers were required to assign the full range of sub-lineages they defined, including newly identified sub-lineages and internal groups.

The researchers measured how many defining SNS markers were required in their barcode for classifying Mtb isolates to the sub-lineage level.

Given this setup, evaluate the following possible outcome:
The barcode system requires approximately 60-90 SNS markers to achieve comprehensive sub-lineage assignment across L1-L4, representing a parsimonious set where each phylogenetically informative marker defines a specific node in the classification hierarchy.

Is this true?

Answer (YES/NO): NO